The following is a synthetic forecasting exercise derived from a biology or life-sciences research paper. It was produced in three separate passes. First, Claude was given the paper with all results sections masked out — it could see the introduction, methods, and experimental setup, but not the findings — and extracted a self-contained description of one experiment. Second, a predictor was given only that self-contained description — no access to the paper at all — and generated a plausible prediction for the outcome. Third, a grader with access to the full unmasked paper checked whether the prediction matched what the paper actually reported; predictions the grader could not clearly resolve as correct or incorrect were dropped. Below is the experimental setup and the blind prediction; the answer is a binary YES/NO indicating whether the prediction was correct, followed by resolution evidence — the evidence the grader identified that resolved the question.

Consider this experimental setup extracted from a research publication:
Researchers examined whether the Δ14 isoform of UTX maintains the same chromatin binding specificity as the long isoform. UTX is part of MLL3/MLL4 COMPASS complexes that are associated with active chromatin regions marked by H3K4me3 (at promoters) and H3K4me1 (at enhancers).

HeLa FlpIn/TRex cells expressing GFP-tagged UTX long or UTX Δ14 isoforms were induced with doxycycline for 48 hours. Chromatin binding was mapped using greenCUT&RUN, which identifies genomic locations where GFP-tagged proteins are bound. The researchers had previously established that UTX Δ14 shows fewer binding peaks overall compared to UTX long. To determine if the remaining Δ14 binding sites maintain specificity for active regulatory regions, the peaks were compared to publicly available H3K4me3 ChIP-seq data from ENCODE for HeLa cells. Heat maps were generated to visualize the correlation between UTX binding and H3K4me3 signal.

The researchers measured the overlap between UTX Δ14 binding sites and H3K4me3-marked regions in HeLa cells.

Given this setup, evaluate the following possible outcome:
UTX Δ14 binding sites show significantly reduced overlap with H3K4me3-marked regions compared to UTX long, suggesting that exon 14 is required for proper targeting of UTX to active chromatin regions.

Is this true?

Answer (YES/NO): NO